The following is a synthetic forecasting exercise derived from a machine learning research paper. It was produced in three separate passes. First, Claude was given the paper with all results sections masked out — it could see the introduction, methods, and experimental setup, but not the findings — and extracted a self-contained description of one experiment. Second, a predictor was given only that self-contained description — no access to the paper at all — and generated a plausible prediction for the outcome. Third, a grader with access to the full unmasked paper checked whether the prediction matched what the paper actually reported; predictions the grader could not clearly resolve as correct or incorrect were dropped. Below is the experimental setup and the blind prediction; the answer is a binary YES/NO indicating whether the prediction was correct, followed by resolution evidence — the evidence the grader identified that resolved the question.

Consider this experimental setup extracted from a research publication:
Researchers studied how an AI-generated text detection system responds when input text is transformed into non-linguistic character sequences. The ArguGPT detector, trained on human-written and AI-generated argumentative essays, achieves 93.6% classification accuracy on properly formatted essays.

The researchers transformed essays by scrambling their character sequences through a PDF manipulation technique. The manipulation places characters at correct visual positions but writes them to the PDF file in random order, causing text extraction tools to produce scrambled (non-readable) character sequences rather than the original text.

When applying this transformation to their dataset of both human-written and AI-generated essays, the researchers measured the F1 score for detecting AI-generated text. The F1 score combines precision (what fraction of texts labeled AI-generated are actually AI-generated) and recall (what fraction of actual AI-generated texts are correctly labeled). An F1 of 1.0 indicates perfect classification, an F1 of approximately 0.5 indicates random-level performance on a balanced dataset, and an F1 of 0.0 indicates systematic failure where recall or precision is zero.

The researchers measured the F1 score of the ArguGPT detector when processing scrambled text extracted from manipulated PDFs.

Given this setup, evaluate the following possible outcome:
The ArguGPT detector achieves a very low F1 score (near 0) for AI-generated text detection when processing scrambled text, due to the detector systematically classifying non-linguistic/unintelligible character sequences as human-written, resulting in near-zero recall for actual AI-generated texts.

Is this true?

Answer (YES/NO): YES